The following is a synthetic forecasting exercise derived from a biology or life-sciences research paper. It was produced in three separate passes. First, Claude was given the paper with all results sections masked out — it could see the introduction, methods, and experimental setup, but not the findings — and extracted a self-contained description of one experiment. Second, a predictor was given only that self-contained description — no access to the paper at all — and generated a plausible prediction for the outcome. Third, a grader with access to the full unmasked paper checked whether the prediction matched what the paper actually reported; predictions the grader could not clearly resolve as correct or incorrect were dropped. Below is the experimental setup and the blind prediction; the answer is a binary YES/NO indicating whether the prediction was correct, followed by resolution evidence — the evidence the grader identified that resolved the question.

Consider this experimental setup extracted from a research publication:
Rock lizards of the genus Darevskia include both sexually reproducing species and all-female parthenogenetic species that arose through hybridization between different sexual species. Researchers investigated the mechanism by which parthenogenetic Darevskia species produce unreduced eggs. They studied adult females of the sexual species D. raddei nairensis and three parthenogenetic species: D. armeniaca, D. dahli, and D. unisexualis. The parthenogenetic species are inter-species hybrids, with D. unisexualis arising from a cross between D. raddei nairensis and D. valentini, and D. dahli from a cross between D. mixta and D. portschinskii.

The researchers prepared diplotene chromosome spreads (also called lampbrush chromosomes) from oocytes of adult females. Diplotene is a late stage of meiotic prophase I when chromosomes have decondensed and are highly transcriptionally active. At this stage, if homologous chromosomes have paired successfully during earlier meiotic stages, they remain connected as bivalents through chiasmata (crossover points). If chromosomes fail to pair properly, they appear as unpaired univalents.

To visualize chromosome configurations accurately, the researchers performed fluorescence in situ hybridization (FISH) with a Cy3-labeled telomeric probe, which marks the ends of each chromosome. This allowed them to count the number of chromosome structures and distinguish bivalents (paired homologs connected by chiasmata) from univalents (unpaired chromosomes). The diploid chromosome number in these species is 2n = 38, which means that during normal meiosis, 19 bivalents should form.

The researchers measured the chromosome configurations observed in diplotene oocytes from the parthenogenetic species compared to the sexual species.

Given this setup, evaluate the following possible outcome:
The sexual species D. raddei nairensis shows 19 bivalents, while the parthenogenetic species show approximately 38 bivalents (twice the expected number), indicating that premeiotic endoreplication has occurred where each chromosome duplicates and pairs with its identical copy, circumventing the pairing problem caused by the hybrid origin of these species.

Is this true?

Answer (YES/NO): YES